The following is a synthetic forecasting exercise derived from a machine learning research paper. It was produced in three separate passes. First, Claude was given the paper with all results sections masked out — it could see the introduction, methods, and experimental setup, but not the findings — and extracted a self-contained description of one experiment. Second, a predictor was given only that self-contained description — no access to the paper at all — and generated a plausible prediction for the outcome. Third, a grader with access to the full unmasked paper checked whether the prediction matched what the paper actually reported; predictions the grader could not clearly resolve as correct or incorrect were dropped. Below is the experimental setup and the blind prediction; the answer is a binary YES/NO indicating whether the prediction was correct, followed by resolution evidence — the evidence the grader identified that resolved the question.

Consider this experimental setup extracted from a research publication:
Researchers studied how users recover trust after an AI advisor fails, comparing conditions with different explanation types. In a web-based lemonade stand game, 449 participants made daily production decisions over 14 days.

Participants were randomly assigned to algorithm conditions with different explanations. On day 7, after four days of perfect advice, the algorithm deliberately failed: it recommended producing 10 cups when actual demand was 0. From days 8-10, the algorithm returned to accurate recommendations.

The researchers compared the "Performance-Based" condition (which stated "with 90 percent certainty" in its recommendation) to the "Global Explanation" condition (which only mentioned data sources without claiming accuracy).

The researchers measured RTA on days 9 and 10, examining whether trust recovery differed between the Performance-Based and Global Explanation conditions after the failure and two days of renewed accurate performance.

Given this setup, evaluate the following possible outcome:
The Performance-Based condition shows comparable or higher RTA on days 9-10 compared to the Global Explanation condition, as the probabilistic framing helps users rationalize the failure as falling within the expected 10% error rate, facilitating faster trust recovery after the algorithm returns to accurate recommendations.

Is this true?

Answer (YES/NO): YES